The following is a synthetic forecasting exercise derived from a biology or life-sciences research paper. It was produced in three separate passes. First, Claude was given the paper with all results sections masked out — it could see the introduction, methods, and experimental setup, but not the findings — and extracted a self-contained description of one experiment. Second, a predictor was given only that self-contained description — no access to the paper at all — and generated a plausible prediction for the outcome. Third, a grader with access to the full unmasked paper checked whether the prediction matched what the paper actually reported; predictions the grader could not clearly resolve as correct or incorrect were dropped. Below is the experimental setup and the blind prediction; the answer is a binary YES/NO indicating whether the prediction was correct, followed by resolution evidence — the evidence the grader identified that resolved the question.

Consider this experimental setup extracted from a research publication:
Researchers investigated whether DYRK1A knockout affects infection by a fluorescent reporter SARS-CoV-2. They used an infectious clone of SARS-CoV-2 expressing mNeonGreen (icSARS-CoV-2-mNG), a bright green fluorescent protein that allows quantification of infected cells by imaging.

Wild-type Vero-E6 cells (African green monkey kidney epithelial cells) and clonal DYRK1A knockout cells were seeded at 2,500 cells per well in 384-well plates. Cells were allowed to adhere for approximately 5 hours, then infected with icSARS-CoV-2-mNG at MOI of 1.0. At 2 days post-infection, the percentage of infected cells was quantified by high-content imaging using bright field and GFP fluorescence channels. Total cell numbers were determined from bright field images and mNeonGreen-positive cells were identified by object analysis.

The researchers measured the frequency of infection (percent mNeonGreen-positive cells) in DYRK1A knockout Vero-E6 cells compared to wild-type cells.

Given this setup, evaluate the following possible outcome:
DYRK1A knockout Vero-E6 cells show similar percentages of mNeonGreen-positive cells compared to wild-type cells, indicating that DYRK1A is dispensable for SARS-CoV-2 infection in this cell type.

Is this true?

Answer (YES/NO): NO